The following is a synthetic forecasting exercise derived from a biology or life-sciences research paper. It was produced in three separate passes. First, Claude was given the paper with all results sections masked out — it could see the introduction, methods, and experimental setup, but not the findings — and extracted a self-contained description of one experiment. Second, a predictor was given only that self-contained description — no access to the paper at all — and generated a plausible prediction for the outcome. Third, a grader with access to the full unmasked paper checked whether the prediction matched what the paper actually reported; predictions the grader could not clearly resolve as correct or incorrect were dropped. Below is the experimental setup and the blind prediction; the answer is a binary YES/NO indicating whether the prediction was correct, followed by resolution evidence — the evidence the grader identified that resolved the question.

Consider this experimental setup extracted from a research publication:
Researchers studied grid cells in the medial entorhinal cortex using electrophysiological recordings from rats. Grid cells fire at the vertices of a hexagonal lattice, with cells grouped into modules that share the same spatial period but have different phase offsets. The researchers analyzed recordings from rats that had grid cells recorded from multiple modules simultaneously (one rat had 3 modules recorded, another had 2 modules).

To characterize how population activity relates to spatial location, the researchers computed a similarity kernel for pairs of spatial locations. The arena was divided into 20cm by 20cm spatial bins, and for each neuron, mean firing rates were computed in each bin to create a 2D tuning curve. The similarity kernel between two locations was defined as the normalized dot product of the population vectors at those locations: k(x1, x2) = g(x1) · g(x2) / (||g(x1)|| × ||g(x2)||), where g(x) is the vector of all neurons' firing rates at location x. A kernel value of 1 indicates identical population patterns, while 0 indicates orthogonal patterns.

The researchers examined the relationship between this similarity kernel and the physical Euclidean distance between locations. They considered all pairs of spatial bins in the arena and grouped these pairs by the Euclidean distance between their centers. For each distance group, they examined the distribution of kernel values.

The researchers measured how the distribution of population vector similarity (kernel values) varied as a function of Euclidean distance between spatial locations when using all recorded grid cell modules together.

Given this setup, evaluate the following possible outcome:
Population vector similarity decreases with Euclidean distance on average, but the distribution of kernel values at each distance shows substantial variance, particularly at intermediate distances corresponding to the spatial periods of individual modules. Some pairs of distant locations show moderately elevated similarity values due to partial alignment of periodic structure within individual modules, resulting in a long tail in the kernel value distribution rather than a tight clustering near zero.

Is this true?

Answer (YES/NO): NO